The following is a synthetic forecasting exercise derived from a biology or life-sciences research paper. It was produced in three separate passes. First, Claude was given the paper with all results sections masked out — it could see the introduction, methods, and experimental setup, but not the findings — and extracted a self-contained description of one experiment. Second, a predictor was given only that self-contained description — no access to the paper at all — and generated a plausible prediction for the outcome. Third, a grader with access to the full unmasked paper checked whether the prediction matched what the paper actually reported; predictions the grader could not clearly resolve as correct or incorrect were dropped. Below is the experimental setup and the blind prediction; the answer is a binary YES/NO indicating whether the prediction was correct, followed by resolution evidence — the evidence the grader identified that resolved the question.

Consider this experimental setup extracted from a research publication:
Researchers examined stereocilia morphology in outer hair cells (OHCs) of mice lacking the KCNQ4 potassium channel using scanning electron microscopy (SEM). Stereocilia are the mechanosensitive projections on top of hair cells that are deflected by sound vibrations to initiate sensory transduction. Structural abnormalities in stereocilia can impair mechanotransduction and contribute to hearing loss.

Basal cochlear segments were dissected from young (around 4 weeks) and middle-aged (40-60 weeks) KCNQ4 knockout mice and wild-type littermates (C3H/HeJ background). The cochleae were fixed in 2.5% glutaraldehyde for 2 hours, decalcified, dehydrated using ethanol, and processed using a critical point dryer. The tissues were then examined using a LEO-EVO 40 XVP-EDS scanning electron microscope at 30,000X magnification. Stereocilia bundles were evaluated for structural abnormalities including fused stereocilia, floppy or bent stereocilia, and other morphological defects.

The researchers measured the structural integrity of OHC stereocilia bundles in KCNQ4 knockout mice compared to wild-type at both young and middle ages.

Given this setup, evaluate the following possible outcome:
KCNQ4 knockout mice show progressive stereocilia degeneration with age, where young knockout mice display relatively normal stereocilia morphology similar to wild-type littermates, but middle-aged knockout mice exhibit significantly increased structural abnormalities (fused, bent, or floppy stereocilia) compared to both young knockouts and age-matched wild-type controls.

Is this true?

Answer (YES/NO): NO